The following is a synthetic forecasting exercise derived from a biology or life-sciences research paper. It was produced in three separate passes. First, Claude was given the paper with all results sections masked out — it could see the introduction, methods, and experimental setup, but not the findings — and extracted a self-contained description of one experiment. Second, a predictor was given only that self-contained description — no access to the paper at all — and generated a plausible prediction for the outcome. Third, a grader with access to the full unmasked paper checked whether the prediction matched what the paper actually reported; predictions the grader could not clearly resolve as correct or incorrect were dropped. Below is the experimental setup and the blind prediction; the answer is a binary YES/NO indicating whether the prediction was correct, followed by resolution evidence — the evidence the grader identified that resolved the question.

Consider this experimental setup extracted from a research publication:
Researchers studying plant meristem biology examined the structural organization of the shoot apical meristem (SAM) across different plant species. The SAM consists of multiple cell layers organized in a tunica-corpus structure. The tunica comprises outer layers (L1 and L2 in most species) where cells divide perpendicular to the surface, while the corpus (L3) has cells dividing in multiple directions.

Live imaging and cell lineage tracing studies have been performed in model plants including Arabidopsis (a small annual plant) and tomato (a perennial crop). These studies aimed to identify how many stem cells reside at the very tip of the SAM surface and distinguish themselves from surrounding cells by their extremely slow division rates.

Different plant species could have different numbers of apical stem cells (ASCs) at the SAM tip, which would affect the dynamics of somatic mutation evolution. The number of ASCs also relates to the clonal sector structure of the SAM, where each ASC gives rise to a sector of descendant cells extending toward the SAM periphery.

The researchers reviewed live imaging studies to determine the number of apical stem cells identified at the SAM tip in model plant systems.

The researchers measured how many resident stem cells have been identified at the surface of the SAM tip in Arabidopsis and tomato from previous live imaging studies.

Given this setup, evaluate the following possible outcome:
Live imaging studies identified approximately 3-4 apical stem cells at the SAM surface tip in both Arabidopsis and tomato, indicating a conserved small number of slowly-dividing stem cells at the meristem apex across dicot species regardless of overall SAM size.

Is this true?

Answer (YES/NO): YES